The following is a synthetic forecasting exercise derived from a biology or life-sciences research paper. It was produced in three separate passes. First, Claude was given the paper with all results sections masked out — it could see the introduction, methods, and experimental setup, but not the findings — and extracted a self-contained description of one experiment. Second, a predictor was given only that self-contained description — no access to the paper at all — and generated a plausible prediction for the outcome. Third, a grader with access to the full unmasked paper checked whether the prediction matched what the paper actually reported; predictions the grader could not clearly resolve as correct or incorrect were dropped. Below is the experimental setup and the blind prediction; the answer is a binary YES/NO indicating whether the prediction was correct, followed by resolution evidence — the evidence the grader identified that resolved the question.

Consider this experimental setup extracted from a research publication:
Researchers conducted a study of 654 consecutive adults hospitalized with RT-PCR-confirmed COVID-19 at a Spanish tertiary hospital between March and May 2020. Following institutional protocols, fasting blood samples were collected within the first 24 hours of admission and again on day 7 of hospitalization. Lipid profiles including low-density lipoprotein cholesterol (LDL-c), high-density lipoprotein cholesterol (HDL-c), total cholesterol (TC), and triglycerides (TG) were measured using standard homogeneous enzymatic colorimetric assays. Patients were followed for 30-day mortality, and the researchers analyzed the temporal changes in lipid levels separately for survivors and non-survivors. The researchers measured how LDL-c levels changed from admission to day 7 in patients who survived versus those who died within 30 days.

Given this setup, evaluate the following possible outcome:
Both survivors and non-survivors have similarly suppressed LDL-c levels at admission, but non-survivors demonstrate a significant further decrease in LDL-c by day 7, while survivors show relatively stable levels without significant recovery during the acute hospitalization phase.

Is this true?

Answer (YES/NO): NO